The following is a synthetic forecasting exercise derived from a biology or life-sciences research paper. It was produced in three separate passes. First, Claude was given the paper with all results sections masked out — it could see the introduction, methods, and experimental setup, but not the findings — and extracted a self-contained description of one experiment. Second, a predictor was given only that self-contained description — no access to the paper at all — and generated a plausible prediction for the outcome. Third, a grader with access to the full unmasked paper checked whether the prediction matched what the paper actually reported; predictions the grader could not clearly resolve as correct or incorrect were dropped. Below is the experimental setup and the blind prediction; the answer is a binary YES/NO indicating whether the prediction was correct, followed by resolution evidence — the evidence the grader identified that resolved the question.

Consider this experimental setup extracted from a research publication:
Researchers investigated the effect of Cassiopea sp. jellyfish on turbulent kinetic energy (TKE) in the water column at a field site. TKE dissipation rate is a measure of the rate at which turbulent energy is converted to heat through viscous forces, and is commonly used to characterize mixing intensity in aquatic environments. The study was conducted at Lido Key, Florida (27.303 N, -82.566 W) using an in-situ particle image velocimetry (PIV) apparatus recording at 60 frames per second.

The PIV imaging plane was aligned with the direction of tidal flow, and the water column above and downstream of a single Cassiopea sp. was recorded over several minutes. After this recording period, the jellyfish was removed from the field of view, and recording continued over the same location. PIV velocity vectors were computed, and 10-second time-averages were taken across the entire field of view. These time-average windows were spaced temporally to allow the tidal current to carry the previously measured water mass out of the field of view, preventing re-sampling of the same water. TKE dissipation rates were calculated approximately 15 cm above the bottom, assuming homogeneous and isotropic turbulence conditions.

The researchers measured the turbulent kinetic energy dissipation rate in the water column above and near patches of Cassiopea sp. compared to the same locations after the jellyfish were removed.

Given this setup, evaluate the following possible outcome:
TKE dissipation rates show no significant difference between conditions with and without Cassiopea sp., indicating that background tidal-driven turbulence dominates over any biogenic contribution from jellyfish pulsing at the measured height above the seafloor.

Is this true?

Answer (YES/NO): NO